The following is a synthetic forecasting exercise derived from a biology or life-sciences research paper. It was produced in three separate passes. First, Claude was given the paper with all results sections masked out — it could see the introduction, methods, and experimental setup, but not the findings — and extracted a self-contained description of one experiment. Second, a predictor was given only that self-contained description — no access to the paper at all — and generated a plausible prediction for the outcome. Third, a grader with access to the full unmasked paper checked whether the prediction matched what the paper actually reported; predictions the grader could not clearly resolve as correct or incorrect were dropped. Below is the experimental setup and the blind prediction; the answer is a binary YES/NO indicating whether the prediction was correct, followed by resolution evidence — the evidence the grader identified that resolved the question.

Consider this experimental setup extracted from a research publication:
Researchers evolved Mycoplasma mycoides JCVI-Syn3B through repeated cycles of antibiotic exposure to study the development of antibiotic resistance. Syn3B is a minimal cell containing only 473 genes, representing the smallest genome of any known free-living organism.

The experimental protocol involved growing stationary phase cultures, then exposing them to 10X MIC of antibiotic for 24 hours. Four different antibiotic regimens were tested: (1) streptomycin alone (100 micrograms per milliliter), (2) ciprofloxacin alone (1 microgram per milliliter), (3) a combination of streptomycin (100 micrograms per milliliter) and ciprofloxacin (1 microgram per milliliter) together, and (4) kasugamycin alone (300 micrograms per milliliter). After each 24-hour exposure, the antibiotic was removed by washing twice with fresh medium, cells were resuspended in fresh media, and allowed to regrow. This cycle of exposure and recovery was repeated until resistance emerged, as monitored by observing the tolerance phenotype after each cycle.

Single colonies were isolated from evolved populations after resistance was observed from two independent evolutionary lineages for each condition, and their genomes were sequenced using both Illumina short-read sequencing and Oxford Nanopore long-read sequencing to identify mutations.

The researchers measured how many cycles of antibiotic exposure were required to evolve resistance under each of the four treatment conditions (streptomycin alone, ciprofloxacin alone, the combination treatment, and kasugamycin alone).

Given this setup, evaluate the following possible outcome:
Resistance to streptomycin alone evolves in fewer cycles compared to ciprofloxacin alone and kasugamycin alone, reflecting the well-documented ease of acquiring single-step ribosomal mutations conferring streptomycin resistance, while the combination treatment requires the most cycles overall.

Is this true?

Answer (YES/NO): YES